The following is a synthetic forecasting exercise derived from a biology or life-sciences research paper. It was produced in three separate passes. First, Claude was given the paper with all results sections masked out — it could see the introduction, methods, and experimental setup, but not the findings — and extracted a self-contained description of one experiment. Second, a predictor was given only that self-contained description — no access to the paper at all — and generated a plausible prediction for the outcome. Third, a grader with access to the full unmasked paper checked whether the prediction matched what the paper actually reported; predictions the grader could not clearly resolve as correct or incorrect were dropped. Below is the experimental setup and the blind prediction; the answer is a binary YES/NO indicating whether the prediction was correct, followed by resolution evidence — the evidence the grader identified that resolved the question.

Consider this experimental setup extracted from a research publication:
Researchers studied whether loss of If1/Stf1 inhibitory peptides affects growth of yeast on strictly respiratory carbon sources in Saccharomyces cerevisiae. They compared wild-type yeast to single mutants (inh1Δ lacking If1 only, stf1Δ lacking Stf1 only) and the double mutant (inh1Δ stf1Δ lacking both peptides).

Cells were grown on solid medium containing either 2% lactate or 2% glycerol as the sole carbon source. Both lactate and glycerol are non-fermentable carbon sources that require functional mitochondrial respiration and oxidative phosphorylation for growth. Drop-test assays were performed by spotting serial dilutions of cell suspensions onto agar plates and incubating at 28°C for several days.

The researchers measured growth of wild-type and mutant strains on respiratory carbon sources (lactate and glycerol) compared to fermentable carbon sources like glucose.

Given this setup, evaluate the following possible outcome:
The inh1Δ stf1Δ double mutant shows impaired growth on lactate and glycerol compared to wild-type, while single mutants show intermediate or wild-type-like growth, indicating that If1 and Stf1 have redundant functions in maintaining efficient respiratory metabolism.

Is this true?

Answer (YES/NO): NO